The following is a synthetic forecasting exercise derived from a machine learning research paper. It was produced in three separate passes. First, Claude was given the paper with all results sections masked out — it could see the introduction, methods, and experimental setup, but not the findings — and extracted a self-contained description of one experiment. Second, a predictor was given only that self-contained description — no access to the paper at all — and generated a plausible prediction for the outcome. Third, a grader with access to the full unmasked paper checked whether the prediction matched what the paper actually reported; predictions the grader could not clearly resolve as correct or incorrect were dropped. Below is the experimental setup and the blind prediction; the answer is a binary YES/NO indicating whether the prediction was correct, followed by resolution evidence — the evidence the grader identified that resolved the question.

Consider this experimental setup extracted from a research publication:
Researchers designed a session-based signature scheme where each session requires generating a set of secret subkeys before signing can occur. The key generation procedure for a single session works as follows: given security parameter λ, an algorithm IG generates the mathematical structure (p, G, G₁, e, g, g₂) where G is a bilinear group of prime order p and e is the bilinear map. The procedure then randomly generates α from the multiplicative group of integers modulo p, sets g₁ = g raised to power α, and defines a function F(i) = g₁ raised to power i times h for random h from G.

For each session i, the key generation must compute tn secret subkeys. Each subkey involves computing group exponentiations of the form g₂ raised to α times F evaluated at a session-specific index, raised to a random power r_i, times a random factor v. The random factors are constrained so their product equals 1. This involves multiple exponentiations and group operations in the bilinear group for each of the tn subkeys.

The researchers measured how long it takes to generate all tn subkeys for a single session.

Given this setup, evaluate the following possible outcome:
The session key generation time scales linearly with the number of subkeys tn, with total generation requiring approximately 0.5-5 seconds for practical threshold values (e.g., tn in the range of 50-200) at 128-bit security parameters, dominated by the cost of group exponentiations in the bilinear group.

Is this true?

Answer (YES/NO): NO